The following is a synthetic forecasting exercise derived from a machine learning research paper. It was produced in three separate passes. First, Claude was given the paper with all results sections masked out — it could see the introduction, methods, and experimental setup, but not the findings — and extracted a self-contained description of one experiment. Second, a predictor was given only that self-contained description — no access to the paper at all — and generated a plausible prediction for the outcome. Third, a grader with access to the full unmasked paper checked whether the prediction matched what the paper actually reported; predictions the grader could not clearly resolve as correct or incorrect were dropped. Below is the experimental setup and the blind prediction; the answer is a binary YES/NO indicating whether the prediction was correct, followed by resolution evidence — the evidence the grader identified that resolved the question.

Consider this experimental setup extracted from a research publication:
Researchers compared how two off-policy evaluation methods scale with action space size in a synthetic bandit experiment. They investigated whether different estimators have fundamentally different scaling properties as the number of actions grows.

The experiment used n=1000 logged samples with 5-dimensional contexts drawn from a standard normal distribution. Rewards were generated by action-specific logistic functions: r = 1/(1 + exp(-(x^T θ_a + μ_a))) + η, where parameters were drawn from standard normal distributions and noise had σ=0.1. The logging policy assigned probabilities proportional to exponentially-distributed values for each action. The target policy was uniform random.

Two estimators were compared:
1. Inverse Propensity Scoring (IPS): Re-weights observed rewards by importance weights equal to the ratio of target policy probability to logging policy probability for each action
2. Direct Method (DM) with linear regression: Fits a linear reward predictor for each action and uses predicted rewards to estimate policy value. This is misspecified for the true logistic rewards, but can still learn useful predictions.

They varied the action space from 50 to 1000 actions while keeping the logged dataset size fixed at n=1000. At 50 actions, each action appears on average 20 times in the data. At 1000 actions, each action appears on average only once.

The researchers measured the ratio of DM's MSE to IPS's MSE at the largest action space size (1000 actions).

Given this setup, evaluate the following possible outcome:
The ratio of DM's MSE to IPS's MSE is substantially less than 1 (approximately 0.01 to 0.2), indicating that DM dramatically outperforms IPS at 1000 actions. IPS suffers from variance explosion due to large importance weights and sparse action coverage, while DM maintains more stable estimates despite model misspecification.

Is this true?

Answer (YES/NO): NO